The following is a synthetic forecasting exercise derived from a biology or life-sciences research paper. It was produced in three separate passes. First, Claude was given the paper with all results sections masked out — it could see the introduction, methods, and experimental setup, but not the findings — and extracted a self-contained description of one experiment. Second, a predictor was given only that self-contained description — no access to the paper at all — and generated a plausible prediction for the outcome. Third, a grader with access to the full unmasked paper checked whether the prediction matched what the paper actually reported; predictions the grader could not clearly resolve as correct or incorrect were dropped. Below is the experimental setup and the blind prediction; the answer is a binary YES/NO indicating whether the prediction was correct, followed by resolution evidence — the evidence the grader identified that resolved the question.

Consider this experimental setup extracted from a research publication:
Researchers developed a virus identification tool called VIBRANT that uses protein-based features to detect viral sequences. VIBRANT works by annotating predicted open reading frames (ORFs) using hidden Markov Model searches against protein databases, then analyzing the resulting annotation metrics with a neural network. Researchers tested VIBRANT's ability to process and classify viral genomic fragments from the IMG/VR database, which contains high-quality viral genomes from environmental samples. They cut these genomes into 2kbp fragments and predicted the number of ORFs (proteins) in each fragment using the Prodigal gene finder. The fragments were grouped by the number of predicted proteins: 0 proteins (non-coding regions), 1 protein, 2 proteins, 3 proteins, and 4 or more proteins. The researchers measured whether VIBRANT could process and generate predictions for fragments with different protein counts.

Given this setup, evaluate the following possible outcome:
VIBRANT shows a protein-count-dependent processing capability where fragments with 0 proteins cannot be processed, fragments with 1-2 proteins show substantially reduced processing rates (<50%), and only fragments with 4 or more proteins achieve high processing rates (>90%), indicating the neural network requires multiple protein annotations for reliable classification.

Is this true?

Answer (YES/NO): NO